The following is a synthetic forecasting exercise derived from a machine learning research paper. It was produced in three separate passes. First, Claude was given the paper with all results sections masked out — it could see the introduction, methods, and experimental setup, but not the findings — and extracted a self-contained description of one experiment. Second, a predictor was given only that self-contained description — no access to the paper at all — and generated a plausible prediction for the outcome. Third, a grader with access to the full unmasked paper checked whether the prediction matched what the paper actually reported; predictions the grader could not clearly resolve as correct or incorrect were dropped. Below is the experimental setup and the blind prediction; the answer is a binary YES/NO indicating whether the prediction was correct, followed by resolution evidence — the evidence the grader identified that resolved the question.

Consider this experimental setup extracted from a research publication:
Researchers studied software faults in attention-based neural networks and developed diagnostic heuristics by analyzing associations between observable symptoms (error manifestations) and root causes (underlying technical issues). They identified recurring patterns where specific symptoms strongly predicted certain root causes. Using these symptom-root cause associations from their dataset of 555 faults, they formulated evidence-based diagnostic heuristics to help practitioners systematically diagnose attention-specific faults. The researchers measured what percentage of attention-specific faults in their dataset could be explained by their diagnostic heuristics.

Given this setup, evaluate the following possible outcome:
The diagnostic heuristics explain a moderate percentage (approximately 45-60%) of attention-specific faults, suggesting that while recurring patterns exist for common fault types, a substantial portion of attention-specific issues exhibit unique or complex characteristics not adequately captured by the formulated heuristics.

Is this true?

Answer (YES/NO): NO